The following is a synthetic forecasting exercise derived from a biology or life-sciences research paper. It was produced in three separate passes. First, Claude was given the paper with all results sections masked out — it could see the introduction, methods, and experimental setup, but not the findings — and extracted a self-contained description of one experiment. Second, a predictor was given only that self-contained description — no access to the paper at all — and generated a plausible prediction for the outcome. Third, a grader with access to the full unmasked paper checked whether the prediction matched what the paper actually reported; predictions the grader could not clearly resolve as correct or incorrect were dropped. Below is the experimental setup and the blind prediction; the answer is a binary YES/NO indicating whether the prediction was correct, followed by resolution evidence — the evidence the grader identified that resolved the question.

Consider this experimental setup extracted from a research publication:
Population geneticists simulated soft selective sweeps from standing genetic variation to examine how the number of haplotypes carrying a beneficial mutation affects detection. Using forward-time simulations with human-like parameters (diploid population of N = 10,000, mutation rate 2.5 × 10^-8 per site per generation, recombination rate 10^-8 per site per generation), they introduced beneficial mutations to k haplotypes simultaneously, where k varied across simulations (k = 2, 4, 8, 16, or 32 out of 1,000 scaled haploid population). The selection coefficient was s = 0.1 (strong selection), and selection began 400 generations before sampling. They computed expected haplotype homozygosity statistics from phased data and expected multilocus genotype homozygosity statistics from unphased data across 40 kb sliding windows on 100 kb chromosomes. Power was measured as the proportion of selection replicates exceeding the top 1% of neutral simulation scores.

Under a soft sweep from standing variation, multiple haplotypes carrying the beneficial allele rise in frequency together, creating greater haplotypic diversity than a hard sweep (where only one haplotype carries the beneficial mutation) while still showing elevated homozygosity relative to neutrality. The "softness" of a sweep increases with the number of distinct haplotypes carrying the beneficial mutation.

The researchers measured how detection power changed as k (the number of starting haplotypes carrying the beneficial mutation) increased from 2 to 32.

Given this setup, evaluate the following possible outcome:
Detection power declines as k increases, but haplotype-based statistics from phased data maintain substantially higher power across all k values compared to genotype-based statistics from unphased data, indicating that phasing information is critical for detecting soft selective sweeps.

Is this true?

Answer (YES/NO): NO